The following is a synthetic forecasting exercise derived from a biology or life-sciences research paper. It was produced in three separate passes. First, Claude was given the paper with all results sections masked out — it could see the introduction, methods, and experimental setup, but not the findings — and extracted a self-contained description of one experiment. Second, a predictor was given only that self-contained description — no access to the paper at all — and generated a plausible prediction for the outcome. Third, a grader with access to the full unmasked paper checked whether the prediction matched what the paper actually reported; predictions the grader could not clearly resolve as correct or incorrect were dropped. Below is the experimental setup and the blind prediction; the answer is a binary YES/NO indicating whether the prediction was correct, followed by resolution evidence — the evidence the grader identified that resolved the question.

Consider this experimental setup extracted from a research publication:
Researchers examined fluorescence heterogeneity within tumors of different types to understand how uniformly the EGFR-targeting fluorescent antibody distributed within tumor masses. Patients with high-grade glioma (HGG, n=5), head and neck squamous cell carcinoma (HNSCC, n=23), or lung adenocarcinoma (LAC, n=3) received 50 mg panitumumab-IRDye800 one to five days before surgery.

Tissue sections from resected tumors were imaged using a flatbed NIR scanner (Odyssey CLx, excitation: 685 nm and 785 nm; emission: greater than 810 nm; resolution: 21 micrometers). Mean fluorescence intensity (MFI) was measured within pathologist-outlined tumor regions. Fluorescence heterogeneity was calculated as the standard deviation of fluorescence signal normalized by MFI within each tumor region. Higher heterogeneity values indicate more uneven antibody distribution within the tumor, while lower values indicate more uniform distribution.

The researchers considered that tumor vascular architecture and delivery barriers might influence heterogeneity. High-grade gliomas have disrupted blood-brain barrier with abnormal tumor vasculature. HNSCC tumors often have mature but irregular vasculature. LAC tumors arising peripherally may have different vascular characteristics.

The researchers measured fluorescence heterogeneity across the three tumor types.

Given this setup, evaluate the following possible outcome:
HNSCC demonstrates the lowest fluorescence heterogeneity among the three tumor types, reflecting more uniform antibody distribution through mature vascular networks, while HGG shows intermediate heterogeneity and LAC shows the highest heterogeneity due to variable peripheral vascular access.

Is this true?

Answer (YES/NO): NO